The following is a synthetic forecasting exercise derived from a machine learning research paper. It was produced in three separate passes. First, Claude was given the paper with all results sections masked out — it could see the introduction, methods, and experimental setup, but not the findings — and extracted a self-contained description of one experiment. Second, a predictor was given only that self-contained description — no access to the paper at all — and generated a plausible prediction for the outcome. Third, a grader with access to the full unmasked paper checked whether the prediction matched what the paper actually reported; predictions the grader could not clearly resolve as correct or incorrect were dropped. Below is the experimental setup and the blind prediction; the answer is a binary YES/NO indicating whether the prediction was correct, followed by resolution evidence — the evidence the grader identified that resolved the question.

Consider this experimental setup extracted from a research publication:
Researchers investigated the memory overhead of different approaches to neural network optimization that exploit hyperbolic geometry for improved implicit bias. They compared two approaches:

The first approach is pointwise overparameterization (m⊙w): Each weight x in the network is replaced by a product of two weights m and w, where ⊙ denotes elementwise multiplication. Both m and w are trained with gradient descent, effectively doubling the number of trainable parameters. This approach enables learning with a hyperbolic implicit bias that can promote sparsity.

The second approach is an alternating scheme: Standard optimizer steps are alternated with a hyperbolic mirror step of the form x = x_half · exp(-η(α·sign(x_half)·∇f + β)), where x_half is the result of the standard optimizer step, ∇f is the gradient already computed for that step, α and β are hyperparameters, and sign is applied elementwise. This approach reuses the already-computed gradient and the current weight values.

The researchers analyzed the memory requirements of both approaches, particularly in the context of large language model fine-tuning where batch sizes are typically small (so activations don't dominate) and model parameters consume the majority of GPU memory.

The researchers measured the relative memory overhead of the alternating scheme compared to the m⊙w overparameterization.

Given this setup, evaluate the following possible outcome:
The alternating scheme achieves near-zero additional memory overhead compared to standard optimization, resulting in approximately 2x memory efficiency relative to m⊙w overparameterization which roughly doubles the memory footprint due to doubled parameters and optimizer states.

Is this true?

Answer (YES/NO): YES